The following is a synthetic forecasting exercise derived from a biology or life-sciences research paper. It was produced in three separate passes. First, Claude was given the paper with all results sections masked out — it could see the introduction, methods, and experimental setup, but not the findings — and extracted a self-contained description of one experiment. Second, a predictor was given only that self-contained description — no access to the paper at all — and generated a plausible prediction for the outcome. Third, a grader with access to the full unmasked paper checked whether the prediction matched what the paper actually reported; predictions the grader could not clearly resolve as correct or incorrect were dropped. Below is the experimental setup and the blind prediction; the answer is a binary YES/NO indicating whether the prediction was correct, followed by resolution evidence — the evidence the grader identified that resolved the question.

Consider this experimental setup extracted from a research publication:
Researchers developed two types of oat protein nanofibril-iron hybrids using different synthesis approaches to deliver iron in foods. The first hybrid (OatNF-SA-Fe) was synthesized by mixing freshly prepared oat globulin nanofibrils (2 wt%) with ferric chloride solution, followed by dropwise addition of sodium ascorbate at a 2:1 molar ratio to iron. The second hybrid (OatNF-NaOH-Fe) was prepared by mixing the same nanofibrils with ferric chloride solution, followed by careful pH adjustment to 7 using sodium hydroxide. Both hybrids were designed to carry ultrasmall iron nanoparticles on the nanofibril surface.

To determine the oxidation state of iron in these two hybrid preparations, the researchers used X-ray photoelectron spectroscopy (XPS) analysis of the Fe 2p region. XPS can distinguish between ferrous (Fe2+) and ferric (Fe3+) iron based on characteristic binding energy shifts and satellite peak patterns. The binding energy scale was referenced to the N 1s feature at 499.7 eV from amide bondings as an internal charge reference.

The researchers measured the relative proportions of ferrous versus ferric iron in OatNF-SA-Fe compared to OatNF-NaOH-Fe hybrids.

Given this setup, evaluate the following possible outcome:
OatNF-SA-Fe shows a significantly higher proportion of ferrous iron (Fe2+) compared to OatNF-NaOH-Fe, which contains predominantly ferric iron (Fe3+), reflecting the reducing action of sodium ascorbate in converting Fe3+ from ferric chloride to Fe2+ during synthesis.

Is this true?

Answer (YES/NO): YES